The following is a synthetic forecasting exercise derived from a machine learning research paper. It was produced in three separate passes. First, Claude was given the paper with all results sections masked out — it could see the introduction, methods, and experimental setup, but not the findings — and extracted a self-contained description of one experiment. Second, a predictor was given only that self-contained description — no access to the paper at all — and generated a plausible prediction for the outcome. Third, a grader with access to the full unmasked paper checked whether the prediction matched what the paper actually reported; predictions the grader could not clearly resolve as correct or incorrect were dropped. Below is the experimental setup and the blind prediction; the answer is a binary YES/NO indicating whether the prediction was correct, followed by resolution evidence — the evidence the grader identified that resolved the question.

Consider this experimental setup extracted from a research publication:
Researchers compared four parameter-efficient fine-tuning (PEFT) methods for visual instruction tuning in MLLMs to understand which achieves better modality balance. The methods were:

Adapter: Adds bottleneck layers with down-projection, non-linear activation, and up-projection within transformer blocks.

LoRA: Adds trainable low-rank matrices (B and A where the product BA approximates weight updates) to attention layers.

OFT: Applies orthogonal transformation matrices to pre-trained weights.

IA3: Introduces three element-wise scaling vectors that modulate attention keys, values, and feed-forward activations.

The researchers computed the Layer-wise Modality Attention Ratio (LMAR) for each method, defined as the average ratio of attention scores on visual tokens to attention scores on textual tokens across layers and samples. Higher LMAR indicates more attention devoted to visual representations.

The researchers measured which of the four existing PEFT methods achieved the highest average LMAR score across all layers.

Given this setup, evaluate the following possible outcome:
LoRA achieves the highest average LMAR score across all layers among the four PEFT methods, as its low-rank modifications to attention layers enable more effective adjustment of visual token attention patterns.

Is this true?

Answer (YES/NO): NO